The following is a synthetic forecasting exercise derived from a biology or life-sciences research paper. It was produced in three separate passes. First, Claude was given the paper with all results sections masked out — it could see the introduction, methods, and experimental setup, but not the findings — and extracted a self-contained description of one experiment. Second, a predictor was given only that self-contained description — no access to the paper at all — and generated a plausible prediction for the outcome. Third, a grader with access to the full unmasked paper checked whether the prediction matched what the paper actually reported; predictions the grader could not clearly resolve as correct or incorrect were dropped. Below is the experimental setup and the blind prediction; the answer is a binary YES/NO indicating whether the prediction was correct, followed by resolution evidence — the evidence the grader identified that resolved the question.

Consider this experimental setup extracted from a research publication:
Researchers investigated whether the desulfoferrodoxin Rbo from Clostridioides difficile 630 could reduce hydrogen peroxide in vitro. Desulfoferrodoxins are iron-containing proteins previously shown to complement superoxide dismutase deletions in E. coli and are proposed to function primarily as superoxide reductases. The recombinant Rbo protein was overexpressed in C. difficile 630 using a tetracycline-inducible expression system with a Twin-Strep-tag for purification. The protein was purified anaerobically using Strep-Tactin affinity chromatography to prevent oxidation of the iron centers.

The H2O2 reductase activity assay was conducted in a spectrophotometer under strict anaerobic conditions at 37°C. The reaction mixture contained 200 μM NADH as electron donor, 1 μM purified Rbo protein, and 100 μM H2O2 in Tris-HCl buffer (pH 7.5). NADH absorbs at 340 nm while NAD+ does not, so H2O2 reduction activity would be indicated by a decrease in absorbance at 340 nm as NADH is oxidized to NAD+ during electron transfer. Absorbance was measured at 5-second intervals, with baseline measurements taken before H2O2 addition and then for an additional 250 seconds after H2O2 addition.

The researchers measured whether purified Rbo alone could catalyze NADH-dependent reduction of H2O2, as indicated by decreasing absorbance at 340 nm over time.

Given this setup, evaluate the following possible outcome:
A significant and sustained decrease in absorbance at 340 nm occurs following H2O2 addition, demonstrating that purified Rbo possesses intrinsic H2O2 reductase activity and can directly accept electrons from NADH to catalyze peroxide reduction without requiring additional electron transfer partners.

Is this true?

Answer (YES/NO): YES